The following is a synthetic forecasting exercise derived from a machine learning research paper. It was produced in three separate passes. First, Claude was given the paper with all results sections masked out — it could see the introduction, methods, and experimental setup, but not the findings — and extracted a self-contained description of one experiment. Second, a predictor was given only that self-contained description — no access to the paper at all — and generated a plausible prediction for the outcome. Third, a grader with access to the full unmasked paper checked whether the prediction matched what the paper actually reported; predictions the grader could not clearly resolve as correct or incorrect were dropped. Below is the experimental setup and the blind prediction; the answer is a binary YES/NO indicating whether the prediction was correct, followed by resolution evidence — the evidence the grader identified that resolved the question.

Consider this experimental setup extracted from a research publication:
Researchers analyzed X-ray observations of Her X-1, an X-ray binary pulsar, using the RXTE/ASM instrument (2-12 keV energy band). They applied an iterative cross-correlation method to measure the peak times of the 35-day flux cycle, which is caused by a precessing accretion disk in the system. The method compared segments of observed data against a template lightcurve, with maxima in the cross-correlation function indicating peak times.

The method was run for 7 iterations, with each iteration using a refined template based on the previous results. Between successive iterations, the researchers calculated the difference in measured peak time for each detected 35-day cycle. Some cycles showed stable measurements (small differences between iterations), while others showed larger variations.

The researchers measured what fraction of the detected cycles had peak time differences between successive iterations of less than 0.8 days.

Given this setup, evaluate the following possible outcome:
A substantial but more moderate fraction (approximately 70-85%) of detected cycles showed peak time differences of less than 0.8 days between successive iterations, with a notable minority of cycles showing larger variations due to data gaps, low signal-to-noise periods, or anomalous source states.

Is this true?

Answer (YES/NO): YES